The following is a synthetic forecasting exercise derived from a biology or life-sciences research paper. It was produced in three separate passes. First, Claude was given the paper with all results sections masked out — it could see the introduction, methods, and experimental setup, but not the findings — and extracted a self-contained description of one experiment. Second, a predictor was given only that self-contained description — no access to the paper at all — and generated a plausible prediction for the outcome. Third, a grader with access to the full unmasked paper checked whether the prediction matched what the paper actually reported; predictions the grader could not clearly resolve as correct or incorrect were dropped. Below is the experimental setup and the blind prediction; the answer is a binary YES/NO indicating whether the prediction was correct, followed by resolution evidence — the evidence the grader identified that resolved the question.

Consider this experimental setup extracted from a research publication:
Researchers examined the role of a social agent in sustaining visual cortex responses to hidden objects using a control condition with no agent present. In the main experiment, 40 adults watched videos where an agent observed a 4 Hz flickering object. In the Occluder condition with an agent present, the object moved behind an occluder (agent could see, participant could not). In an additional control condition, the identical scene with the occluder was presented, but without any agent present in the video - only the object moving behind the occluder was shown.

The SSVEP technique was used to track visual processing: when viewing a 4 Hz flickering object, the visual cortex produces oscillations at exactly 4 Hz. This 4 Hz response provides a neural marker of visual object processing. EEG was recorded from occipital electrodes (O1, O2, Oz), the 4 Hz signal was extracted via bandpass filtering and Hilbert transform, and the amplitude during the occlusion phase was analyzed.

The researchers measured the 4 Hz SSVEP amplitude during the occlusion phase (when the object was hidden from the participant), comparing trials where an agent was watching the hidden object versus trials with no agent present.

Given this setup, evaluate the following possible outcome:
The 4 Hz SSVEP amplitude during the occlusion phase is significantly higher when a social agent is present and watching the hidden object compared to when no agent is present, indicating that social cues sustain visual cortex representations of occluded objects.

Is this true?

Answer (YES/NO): YES